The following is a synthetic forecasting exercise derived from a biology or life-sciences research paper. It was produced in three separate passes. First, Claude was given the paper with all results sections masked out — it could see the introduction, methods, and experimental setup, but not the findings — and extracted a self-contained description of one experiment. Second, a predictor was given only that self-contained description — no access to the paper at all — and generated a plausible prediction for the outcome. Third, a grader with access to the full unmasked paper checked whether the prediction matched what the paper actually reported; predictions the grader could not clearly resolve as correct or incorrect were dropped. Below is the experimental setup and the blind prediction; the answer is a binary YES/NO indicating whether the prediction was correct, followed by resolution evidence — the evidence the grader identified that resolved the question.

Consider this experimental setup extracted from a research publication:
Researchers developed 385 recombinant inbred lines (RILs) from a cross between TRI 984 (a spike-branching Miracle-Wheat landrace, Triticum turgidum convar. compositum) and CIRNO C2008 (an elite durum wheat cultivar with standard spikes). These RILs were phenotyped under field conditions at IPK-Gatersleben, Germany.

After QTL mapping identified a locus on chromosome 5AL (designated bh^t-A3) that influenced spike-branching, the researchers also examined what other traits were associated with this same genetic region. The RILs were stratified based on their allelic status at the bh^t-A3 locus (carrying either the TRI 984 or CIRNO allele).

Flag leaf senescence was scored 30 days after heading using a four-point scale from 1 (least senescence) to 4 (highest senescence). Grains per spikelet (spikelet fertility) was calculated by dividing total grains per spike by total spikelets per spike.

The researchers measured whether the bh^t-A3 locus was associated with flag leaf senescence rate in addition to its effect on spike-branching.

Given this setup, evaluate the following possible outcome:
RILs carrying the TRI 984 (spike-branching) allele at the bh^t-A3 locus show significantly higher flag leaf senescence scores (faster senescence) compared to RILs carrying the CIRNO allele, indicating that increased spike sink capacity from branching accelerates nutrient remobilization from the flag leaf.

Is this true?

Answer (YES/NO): NO